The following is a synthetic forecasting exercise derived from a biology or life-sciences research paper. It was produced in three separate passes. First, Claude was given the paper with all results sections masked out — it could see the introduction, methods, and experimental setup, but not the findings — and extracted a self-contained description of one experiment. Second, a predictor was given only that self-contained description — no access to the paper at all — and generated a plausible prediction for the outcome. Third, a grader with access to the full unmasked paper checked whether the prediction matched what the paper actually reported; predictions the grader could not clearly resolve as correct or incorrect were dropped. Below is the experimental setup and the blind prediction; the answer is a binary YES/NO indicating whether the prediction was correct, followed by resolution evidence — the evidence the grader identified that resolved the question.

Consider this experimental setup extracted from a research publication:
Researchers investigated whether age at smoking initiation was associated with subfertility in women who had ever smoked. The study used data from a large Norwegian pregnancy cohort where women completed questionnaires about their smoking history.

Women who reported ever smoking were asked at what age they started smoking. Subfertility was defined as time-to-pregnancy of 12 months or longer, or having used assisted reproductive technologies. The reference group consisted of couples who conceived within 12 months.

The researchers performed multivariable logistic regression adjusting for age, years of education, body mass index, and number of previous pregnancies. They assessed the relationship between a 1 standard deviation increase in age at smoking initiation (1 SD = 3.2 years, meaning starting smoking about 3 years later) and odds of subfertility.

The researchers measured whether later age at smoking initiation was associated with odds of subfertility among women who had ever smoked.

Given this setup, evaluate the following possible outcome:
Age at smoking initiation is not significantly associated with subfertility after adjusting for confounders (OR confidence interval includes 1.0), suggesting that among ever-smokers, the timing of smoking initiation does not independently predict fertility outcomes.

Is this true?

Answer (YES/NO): NO